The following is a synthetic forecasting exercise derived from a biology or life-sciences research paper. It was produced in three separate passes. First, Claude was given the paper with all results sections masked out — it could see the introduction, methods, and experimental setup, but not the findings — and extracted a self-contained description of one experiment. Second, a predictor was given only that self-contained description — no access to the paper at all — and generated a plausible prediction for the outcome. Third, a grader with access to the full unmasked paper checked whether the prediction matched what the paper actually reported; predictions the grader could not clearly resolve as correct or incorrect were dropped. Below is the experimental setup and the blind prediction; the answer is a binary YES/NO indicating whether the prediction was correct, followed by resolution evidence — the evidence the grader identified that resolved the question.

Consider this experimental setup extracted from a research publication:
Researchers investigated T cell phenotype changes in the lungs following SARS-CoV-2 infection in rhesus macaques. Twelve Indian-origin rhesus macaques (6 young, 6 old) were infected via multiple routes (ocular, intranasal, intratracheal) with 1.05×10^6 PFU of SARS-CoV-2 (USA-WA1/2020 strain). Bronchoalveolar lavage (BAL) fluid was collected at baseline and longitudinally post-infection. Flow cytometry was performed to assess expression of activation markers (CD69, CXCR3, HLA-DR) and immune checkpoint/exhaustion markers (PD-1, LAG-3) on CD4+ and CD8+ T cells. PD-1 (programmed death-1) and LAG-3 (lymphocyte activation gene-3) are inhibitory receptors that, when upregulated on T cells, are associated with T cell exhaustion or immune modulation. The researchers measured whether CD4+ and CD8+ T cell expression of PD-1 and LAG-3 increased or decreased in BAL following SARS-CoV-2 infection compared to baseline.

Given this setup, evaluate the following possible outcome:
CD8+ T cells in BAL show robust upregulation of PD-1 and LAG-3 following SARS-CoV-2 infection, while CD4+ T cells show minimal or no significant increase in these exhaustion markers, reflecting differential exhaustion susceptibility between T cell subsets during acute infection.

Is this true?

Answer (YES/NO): NO